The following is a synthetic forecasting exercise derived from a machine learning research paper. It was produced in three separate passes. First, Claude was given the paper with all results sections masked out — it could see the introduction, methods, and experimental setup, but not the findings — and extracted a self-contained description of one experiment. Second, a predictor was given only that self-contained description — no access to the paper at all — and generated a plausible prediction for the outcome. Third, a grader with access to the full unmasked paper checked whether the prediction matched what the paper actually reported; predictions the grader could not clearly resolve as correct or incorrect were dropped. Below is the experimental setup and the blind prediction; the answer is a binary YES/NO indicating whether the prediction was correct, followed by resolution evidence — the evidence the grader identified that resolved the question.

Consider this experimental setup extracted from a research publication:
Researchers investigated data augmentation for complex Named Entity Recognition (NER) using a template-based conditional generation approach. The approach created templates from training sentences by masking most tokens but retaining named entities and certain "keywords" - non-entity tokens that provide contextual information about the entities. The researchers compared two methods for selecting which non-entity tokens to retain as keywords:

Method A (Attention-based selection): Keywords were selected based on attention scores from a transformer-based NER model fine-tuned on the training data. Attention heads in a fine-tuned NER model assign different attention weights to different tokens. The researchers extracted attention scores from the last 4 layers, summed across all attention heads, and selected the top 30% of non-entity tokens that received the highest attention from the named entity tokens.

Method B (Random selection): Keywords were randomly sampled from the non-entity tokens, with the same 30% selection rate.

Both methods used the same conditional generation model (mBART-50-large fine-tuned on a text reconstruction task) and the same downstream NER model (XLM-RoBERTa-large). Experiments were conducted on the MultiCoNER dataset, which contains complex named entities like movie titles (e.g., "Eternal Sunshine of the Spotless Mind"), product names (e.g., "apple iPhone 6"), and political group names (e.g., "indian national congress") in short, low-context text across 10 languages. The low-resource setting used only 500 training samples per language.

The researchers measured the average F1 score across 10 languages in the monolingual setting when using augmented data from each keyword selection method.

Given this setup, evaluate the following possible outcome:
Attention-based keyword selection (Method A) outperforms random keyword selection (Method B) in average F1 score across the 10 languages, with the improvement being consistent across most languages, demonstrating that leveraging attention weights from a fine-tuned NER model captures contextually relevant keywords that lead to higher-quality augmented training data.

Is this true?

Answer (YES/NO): YES